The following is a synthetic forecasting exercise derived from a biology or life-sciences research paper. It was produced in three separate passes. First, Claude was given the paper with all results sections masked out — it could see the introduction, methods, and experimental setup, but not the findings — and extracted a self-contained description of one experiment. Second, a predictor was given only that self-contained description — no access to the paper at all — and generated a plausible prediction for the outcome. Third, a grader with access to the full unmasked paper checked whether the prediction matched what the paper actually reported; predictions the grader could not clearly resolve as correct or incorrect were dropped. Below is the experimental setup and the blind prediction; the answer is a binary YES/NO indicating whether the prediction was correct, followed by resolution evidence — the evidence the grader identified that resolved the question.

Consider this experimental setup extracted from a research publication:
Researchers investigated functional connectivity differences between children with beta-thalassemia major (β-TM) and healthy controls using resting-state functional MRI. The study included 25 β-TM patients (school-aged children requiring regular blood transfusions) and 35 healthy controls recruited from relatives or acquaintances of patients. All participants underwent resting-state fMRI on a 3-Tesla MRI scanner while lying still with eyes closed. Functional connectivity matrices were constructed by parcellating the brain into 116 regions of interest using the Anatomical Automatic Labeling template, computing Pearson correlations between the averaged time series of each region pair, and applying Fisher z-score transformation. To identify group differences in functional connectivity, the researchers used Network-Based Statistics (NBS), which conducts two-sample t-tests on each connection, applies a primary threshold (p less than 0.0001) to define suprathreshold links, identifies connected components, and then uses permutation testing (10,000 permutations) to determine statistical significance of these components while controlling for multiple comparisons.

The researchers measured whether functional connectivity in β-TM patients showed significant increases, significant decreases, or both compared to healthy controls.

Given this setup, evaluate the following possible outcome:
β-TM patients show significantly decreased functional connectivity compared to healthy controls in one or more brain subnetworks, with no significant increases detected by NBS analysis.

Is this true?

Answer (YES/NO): YES